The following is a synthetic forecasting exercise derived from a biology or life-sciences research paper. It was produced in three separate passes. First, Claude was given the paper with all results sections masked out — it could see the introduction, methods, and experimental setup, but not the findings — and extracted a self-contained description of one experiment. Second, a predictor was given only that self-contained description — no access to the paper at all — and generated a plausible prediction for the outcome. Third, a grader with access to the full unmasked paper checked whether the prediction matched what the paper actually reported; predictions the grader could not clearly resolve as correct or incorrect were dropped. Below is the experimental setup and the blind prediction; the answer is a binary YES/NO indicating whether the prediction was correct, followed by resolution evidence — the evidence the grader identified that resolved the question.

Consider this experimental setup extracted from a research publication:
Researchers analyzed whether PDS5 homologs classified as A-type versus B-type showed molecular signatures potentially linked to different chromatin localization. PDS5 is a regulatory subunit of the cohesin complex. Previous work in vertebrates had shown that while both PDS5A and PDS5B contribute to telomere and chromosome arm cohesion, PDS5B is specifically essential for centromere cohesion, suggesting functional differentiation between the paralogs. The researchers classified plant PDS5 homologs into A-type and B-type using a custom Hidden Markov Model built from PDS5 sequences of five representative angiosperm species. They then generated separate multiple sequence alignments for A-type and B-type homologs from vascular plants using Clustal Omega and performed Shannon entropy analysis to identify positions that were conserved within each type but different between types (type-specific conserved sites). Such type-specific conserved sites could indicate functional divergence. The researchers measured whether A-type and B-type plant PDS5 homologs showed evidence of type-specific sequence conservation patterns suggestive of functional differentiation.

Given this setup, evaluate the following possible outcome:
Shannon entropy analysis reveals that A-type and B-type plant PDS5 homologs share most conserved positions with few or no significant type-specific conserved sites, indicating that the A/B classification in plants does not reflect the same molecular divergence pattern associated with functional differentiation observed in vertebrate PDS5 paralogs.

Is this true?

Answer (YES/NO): NO